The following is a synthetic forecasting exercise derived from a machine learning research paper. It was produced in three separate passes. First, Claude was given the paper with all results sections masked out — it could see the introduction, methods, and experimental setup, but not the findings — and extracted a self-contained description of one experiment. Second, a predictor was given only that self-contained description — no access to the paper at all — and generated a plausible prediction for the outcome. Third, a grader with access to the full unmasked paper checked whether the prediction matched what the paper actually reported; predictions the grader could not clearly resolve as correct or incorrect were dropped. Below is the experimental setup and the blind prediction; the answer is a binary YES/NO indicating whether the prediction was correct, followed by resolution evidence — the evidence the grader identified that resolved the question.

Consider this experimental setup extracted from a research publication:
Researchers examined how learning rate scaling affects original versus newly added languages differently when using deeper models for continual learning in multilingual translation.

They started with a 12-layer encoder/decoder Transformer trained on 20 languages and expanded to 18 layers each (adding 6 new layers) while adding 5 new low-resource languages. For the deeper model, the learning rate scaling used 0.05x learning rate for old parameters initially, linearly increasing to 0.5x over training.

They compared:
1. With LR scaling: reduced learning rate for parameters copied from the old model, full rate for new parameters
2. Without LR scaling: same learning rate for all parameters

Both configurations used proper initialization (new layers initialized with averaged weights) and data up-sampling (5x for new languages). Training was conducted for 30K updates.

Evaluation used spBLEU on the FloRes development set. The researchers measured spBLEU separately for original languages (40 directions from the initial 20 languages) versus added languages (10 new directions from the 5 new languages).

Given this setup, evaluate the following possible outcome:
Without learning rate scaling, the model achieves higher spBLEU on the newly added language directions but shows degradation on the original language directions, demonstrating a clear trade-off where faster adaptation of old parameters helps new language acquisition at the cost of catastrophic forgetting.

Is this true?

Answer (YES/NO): YES